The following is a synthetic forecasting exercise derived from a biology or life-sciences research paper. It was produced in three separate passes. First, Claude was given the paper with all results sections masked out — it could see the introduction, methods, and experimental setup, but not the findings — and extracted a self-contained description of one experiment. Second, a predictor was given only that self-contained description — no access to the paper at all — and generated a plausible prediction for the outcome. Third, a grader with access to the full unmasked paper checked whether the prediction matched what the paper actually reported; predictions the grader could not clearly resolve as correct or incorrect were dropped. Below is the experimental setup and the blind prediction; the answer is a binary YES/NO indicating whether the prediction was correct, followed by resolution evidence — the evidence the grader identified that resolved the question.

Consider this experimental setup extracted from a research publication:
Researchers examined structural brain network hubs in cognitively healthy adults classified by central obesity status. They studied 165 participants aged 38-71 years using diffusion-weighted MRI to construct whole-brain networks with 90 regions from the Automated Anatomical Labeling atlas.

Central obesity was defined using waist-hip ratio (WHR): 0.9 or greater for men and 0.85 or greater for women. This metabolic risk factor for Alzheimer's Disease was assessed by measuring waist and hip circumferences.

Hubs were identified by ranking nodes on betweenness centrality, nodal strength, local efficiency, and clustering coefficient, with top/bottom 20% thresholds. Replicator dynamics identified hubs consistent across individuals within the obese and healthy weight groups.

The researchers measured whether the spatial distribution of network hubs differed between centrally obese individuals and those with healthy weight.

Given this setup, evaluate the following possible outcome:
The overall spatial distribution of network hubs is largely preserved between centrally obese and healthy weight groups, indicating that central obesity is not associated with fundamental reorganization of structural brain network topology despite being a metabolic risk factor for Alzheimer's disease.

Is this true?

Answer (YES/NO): NO